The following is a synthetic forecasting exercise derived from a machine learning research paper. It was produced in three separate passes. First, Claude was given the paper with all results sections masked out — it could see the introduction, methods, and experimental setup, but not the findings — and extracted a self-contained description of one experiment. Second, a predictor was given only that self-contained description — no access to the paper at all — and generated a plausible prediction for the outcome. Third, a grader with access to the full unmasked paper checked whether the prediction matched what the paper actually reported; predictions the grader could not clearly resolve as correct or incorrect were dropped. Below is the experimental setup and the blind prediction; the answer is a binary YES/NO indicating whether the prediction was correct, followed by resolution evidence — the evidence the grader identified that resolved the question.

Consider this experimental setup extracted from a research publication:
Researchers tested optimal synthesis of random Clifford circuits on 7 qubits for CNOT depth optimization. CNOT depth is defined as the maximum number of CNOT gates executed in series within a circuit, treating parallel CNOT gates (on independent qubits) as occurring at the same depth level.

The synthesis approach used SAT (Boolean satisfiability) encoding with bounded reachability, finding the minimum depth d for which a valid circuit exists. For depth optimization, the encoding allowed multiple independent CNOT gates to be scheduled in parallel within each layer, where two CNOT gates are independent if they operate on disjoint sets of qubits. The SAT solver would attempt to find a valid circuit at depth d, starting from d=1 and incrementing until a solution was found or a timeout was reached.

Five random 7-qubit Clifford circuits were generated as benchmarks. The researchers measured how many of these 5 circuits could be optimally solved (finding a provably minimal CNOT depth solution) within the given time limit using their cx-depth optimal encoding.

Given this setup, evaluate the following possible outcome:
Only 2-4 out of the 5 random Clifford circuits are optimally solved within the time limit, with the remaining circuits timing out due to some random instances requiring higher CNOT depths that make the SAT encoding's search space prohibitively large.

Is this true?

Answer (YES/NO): YES